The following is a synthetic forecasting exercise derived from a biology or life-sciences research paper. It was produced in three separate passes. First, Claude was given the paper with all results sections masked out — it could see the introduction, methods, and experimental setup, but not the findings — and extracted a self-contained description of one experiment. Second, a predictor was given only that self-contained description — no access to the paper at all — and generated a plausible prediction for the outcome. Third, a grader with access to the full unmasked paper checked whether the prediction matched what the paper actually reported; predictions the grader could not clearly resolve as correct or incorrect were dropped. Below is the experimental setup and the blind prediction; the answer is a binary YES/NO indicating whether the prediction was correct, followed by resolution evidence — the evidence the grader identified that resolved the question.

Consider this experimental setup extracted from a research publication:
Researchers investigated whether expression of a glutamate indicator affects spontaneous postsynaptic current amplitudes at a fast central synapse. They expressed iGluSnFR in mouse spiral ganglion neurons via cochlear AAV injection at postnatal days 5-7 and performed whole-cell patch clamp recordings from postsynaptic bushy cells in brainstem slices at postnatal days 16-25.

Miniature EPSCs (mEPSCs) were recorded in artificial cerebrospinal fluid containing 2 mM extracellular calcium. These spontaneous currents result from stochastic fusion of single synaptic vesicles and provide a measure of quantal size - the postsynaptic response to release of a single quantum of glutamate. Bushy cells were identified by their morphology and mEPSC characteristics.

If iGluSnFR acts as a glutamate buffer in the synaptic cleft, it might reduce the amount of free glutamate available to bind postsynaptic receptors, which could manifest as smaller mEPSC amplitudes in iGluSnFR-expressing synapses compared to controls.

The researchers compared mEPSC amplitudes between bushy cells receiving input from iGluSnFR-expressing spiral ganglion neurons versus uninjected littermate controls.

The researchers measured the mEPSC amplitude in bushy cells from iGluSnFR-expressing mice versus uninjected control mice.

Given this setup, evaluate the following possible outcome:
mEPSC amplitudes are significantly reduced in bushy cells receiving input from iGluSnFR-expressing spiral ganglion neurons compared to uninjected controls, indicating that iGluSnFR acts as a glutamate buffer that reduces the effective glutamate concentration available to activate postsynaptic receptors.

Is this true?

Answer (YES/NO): NO